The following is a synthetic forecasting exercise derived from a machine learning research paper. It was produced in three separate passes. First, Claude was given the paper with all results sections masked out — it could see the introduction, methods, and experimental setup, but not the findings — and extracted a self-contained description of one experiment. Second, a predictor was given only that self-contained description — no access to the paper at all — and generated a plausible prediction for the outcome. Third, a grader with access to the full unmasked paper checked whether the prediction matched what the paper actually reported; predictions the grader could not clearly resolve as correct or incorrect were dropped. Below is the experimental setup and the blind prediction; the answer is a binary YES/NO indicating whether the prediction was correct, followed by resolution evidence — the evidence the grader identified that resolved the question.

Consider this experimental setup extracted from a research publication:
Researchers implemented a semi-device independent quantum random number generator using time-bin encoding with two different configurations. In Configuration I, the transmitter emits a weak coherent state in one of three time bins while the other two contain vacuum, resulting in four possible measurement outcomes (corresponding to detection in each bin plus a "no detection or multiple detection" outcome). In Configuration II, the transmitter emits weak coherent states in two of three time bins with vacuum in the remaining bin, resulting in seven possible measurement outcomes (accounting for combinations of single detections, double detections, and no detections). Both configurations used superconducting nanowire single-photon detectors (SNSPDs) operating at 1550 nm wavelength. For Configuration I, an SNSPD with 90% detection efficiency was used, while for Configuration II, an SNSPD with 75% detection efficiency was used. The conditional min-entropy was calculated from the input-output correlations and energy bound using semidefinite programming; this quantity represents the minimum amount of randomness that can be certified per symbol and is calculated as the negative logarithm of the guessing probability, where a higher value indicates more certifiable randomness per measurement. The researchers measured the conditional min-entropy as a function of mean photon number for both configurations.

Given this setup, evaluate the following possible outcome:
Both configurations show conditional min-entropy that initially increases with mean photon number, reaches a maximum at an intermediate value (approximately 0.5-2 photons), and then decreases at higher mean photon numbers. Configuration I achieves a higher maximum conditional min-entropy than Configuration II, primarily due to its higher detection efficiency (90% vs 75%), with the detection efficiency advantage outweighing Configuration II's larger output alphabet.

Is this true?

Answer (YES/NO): NO